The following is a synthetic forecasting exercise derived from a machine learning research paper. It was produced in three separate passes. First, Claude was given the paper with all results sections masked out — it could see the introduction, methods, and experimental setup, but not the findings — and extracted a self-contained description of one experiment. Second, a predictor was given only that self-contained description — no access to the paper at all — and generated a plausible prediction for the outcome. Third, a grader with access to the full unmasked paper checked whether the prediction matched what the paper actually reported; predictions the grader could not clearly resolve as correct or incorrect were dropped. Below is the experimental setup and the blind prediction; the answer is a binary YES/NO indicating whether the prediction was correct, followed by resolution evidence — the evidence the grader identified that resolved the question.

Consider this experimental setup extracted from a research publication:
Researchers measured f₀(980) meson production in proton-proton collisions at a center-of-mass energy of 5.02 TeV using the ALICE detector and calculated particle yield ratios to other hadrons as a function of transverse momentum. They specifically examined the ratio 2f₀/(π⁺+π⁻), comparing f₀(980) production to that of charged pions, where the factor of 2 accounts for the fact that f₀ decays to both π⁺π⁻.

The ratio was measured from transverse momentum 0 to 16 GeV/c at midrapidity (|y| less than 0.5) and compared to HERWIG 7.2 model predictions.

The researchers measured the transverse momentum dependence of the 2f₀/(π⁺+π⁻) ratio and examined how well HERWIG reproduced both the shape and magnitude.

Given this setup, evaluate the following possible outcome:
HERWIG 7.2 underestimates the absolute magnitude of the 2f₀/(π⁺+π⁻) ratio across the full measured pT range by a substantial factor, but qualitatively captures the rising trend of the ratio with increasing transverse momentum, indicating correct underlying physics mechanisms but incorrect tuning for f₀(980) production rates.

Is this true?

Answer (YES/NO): YES